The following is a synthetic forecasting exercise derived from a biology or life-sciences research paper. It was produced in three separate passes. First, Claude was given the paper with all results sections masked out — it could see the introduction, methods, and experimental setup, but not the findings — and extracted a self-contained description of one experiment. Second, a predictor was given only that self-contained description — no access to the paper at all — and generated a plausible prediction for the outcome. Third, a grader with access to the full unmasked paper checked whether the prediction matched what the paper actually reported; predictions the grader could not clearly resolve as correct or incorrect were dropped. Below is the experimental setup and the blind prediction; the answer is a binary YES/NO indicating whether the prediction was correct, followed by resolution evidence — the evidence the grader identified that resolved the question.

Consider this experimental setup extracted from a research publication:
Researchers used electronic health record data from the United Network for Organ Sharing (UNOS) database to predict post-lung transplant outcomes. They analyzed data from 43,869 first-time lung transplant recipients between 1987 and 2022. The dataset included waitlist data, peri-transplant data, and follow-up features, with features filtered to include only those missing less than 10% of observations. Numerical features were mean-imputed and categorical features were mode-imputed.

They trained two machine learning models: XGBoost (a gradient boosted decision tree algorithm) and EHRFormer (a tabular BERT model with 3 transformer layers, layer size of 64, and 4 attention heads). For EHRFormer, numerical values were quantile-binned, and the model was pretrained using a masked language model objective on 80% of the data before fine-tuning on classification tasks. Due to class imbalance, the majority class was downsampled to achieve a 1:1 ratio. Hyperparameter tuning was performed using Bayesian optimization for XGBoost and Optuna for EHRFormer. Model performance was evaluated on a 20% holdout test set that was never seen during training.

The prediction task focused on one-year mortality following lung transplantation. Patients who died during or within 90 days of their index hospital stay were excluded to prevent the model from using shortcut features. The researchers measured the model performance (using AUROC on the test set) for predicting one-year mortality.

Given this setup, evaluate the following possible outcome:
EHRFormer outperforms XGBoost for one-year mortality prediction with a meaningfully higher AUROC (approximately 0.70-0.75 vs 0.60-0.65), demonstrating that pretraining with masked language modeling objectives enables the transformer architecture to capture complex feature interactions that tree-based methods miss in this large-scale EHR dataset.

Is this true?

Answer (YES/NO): NO